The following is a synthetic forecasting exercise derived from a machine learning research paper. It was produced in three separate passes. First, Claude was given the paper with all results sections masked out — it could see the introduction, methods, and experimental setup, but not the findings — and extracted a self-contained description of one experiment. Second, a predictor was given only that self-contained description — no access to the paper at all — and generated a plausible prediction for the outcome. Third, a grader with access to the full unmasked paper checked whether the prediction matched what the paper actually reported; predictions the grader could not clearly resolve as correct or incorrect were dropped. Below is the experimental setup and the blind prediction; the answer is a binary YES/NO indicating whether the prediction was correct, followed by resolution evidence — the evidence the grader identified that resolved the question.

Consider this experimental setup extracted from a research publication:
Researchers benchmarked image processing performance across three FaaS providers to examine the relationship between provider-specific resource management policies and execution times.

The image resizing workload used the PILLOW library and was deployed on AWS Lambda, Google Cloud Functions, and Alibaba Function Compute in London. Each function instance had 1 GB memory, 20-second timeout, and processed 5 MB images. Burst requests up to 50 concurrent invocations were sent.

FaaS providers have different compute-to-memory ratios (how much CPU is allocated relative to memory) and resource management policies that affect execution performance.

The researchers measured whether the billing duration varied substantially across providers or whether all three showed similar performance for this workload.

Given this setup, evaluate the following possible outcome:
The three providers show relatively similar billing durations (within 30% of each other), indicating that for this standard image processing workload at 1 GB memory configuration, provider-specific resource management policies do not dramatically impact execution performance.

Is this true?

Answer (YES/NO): YES